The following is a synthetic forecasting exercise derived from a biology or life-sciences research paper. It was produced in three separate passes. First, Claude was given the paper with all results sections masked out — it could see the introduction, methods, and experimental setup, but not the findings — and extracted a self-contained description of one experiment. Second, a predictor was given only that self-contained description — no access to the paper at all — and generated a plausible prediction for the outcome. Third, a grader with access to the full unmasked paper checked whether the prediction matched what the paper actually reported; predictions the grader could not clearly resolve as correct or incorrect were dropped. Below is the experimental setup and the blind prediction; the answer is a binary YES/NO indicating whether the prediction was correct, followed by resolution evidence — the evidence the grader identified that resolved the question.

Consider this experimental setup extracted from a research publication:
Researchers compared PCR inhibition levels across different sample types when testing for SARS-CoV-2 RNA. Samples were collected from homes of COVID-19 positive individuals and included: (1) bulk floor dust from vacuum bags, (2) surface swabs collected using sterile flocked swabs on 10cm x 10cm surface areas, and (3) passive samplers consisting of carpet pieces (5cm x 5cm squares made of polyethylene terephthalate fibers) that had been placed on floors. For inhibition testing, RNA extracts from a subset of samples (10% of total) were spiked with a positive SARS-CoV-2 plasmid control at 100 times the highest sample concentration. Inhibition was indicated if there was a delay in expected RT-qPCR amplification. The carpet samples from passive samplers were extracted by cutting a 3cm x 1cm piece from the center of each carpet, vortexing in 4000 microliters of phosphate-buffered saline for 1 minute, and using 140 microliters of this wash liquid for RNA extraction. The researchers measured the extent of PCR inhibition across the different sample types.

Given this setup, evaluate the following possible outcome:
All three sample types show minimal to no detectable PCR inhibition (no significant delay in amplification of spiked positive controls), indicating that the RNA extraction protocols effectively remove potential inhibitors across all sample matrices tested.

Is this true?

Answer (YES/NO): NO